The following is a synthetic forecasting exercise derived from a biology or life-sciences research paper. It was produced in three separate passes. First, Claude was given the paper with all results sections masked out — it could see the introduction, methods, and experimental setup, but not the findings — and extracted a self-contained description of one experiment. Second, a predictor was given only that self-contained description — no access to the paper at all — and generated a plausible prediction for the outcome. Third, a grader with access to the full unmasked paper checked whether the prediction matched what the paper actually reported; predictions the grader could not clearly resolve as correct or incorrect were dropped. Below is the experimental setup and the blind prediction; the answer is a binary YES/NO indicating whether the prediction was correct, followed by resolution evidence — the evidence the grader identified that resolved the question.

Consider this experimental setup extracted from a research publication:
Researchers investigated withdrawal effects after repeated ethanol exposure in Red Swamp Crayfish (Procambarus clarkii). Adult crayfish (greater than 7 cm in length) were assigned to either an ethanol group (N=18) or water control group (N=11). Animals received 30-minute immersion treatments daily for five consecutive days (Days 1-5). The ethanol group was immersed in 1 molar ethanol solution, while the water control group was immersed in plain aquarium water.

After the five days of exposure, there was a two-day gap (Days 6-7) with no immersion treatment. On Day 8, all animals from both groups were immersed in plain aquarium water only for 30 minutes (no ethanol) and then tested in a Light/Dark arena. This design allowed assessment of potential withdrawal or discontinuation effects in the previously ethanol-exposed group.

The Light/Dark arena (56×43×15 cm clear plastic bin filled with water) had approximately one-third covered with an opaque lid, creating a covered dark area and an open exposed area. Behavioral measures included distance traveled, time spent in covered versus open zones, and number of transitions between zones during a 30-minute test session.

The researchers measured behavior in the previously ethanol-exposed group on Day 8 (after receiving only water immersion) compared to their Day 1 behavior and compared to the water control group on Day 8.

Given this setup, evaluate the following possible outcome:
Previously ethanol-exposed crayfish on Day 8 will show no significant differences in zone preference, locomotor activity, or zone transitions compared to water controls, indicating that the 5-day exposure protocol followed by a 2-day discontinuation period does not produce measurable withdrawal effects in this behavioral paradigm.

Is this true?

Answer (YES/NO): NO